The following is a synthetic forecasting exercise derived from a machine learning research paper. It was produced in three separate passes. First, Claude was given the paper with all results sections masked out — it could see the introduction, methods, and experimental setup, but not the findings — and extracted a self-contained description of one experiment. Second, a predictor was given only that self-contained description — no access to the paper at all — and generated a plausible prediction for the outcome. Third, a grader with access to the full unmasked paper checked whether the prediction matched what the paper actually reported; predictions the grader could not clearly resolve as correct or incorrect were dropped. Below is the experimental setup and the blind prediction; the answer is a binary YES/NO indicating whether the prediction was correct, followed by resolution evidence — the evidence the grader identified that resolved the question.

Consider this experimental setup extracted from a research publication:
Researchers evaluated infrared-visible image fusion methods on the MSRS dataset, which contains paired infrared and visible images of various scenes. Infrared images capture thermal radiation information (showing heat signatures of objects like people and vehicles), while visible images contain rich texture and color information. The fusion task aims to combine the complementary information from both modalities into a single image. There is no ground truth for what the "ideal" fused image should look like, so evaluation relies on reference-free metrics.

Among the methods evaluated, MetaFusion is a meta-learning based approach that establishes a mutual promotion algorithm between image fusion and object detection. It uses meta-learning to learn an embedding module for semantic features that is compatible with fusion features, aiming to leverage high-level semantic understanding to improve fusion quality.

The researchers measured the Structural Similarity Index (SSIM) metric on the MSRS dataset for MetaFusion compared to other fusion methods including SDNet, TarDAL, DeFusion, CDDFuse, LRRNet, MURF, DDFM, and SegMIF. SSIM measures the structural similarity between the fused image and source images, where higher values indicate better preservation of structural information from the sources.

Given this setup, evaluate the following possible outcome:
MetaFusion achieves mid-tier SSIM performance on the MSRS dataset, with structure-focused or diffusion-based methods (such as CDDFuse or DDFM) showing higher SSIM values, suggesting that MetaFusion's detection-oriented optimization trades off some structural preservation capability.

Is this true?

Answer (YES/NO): NO